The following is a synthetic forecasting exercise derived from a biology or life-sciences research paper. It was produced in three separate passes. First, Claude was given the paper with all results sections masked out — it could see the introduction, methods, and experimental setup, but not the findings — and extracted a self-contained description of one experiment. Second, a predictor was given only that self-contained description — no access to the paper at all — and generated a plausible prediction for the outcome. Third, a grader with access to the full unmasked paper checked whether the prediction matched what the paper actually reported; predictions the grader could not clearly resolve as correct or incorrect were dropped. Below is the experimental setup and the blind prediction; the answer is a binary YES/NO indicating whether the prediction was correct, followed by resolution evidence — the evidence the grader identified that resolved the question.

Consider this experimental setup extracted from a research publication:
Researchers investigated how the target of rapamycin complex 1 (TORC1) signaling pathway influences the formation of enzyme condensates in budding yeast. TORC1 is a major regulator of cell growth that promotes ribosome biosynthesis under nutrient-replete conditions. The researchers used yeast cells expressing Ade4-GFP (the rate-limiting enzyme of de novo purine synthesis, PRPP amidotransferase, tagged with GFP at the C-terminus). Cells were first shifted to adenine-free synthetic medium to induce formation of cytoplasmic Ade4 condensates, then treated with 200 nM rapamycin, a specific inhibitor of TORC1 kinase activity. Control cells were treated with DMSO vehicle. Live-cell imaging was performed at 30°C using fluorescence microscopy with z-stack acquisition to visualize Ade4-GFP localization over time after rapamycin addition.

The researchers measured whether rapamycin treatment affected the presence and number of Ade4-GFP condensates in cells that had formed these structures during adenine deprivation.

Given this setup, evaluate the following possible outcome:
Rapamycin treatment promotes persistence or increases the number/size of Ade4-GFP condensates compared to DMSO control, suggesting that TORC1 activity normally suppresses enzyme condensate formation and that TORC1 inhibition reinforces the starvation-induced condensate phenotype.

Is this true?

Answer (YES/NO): NO